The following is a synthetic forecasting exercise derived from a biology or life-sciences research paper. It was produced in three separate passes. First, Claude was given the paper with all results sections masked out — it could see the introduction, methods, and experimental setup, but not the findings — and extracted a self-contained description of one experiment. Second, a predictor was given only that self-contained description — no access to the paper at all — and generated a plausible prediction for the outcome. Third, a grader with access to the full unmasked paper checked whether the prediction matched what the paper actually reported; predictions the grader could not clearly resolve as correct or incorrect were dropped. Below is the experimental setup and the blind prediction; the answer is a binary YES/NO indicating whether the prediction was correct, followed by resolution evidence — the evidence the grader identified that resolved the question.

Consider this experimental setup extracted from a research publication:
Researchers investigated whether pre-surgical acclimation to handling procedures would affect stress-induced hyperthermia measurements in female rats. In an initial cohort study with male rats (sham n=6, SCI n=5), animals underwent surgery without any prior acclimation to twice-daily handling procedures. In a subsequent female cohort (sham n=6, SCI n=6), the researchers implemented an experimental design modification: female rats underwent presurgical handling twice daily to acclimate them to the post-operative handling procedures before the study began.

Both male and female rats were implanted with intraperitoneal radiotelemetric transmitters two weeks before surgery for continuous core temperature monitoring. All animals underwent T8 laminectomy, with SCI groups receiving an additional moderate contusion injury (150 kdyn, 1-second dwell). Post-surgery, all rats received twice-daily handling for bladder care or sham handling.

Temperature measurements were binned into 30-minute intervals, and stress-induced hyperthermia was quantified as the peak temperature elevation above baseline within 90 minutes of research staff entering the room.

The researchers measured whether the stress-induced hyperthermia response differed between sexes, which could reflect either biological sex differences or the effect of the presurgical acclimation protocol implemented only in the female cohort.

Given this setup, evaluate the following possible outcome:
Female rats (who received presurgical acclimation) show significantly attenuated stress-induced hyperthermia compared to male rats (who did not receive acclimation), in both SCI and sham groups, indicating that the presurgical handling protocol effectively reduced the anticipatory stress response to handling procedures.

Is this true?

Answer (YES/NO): NO